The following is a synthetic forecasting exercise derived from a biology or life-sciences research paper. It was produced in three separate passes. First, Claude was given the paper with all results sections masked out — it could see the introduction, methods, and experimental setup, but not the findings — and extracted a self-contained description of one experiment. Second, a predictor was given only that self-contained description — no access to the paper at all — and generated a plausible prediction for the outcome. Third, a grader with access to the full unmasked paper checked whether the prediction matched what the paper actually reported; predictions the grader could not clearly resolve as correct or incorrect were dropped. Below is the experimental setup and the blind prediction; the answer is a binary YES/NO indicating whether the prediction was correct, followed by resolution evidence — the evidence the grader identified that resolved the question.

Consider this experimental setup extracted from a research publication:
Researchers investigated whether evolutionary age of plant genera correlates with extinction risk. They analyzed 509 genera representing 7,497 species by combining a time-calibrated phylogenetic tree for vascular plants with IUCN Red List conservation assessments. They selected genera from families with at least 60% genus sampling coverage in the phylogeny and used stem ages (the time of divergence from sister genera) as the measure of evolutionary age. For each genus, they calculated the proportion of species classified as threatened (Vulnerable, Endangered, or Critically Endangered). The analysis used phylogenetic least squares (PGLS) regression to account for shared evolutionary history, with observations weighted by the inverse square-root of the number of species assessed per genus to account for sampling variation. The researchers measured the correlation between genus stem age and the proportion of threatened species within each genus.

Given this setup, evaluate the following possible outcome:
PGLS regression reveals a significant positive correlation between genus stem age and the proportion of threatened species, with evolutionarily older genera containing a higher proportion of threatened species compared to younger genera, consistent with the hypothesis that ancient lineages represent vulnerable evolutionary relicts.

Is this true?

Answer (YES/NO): NO